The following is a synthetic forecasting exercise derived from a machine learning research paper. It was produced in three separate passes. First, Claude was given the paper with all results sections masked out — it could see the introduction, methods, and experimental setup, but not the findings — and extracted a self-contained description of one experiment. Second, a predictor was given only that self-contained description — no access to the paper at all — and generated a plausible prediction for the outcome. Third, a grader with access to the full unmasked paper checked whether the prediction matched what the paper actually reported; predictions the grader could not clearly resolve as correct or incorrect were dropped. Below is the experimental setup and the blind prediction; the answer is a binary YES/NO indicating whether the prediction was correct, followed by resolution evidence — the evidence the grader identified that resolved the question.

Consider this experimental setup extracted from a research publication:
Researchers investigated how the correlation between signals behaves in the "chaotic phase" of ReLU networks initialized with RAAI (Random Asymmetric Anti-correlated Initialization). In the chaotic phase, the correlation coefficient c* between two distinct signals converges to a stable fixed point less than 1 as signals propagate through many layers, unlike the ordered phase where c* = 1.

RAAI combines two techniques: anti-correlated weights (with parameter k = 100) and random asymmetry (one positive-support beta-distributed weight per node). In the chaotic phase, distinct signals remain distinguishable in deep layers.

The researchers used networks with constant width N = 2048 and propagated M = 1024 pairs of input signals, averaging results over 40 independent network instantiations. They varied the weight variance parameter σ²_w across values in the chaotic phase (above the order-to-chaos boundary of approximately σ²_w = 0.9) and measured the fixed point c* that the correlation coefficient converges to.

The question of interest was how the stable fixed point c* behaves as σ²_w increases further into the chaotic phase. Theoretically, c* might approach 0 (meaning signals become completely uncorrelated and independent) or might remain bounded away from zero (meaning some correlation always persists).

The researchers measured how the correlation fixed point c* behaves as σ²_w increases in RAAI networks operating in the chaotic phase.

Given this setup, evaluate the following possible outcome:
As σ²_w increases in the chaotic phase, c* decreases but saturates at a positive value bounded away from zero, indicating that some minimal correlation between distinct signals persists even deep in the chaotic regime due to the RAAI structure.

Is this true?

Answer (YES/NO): YES